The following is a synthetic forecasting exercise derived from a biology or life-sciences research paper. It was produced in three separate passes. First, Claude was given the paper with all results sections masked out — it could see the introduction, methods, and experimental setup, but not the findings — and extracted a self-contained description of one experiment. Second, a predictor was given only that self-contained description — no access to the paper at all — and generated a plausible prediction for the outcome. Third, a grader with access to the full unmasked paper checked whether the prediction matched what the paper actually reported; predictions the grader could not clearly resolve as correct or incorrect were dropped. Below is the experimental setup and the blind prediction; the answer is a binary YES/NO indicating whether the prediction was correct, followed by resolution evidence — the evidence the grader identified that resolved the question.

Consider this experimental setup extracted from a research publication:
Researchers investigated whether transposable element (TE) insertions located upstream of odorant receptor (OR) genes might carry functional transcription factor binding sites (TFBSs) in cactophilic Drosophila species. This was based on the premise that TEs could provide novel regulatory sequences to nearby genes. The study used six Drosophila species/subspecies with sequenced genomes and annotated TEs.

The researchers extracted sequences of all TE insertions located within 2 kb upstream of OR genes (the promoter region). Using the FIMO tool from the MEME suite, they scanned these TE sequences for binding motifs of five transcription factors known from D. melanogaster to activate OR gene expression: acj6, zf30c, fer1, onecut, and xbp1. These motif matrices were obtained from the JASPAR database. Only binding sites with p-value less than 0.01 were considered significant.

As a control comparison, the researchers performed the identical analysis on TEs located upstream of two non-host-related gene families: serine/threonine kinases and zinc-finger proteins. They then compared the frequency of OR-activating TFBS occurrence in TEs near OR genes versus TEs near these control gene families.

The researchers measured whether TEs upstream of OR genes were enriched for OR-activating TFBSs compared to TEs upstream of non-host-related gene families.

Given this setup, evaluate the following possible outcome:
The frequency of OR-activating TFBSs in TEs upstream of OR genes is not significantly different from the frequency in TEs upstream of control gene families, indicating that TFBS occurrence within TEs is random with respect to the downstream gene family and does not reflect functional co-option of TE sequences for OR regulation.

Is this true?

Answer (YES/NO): NO